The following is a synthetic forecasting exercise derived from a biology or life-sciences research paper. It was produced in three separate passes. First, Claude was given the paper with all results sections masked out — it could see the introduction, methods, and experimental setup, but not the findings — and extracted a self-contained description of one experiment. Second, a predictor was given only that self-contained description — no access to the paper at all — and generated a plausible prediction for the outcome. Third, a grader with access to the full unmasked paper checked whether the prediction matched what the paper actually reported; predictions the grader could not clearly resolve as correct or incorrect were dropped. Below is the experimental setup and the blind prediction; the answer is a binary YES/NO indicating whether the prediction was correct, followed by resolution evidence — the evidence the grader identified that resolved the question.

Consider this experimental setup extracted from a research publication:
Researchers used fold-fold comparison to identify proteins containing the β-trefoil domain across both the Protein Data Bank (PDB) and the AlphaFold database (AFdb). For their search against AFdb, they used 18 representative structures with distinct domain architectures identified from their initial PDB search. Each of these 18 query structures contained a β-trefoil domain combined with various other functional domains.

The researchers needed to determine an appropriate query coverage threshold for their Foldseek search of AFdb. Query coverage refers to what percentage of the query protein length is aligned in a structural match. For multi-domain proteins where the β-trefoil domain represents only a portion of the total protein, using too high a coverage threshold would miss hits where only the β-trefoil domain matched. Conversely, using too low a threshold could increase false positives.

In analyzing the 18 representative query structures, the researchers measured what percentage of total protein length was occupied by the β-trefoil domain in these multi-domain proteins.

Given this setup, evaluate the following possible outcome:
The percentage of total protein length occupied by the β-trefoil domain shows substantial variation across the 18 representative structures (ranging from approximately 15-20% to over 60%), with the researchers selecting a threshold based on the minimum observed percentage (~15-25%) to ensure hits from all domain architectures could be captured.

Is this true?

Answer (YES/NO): NO